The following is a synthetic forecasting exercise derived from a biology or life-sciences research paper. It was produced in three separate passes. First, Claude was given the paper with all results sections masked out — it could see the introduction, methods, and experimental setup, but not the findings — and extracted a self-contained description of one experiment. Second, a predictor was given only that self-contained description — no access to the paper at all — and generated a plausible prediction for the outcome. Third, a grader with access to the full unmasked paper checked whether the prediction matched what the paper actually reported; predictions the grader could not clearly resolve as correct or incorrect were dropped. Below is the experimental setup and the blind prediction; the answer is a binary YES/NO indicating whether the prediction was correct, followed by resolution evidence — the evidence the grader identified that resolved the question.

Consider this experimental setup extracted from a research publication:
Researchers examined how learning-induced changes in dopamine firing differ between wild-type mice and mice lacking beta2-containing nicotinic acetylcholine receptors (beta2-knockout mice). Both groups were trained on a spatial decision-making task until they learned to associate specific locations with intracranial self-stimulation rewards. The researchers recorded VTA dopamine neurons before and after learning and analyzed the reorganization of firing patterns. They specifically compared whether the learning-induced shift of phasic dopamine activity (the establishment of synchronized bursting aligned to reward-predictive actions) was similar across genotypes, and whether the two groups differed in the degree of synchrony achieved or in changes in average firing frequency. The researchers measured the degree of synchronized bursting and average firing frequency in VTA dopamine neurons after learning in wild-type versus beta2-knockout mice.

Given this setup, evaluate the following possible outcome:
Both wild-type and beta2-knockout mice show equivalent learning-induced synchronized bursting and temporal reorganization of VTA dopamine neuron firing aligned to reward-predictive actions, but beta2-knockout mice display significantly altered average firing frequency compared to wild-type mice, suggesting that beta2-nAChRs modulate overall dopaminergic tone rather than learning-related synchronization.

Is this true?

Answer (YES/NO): NO